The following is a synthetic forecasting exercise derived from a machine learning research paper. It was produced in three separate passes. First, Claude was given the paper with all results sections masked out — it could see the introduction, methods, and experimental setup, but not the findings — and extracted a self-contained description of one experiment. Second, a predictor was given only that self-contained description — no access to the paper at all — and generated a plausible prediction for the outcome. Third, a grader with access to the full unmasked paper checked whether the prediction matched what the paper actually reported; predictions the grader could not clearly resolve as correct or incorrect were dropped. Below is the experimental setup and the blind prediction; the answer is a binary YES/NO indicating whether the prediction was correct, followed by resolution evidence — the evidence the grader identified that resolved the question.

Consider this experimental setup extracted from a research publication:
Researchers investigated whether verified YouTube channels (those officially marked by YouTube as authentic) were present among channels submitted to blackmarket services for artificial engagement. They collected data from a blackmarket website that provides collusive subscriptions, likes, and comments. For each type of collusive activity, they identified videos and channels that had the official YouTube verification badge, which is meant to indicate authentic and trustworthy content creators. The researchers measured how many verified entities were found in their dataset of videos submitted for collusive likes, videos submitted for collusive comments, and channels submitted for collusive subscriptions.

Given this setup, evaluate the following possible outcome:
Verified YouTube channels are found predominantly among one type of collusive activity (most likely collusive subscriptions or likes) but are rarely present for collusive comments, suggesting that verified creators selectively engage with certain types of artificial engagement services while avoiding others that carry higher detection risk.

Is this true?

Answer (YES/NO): NO